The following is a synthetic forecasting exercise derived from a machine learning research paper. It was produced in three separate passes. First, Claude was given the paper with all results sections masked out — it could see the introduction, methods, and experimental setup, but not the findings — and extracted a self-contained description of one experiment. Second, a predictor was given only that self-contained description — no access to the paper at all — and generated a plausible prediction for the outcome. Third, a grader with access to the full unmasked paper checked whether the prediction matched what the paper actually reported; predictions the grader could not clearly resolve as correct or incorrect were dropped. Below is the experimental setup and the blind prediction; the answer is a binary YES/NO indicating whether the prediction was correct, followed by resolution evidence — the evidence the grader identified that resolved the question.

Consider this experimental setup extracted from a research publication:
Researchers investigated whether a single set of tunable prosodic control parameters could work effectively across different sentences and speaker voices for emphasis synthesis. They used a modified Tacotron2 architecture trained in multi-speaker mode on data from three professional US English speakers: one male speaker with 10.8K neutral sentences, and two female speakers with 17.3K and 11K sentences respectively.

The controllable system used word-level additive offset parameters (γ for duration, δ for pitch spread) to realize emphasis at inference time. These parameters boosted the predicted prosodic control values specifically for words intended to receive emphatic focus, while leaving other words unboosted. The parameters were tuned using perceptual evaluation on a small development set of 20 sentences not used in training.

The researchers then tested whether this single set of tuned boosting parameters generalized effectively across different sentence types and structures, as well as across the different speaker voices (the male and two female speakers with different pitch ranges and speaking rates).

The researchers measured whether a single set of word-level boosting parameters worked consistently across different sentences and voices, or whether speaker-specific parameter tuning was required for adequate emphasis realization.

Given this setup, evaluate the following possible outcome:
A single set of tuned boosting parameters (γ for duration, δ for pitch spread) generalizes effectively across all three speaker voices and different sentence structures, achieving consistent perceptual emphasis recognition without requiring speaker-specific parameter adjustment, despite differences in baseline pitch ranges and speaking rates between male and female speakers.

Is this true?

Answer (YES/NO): YES